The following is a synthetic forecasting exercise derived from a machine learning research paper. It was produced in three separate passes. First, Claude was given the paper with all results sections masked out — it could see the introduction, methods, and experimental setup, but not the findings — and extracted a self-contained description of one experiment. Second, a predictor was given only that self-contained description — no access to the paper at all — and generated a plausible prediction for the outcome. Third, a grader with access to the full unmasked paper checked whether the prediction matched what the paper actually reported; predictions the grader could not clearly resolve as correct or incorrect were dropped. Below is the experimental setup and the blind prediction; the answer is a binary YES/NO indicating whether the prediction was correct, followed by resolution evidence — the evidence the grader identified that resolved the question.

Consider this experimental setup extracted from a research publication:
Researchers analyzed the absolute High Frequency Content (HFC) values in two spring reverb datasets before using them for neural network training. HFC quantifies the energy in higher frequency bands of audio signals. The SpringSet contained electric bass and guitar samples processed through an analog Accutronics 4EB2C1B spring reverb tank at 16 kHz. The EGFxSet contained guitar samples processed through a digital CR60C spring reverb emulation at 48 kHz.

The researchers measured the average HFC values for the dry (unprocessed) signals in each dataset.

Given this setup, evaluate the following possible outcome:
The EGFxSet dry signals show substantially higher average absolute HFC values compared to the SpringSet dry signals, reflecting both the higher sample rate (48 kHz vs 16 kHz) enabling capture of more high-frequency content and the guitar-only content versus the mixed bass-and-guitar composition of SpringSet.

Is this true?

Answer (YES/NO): NO